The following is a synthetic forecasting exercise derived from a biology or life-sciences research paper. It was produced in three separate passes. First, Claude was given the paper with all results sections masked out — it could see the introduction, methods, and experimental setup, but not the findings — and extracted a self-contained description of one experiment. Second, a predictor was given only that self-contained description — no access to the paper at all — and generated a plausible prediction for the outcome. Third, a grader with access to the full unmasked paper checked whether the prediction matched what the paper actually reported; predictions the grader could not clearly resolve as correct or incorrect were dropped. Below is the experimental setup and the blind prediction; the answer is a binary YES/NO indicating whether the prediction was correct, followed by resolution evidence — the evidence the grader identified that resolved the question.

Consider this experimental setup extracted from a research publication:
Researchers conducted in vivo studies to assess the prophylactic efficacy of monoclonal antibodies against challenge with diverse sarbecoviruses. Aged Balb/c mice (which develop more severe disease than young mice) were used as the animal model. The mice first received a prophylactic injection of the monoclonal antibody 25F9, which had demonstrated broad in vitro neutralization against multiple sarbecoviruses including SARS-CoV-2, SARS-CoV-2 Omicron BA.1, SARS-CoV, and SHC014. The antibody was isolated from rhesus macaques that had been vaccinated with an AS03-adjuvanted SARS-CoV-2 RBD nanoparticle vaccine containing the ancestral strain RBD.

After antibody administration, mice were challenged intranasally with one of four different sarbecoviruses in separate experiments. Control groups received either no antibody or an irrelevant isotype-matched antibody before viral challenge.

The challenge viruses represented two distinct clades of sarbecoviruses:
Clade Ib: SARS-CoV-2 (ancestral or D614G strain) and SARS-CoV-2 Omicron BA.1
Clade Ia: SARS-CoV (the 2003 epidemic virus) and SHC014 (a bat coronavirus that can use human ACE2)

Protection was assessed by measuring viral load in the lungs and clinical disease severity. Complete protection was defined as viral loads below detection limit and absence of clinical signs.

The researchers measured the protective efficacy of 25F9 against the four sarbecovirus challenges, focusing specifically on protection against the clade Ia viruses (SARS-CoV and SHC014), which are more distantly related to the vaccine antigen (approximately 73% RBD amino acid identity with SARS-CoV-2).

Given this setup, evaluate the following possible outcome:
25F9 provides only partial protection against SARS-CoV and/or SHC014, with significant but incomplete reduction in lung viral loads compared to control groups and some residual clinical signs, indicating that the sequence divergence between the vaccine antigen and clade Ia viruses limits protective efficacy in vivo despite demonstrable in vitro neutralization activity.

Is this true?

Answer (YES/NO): NO